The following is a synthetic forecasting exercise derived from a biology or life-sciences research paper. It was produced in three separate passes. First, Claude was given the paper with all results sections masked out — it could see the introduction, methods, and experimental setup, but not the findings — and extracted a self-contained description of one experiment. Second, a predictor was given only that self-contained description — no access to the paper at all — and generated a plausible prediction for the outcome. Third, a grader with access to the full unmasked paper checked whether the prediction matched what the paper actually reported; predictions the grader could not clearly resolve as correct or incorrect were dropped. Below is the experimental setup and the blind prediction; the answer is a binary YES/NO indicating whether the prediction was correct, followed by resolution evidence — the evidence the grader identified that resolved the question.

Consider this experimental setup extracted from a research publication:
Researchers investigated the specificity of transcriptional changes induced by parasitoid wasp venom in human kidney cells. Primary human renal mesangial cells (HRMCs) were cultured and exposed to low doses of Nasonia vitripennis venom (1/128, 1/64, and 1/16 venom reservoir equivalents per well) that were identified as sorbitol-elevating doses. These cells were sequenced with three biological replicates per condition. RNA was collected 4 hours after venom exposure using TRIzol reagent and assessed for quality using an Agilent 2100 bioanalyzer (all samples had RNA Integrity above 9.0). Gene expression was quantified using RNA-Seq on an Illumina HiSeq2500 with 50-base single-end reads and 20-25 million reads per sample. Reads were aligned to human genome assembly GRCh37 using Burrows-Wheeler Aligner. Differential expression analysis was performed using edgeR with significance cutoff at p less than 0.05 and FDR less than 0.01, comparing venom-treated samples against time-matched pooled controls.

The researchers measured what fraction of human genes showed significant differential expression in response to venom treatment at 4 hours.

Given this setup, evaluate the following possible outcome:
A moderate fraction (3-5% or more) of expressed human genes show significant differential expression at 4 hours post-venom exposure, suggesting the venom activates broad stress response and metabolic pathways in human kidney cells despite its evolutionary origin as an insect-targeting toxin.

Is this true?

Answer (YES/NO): NO